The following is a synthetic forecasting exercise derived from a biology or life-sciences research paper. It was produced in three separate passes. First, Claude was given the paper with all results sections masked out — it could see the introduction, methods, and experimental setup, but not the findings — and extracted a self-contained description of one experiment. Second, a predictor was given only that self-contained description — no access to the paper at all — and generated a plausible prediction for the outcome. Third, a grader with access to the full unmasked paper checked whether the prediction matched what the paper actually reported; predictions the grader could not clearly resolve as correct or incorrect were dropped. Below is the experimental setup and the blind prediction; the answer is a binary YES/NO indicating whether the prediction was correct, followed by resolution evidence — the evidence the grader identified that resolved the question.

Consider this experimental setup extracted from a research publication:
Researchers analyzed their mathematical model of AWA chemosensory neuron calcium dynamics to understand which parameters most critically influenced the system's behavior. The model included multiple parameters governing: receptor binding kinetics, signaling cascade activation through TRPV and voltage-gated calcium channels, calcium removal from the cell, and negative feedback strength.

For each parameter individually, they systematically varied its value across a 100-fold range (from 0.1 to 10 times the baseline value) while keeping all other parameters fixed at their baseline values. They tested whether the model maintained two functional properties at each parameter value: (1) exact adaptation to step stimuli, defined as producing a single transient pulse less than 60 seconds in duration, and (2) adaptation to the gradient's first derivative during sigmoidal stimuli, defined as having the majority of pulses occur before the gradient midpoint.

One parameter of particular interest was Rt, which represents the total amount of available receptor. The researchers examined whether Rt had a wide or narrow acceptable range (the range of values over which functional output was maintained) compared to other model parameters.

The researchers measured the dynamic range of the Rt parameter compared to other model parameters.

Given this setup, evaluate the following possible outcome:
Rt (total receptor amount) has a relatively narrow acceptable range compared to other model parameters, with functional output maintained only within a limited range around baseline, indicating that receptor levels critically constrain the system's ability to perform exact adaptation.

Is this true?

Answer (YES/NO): YES